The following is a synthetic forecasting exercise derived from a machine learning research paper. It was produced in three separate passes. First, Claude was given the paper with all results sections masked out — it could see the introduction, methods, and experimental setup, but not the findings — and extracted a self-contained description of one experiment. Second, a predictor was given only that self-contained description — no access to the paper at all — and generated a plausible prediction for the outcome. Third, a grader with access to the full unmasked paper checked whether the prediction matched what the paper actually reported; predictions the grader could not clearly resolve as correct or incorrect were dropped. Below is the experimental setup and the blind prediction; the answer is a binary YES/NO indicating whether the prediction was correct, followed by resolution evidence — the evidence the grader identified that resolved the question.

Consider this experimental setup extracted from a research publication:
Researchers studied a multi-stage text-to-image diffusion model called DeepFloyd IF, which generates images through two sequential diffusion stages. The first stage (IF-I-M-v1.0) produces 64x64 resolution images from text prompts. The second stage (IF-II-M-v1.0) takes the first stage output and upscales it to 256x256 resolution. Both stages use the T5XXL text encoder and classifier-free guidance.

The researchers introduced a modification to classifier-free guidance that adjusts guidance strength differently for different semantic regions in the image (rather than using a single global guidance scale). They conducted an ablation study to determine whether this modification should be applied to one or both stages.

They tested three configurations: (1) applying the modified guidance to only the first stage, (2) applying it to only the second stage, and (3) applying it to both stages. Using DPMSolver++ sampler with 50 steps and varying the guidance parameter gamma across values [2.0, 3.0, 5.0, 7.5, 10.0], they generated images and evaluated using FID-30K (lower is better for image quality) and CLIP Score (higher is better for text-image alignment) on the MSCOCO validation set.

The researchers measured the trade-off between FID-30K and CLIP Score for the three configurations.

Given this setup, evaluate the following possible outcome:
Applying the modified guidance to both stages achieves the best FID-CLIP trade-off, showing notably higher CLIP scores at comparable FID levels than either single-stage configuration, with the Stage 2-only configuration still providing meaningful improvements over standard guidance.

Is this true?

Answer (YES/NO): NO